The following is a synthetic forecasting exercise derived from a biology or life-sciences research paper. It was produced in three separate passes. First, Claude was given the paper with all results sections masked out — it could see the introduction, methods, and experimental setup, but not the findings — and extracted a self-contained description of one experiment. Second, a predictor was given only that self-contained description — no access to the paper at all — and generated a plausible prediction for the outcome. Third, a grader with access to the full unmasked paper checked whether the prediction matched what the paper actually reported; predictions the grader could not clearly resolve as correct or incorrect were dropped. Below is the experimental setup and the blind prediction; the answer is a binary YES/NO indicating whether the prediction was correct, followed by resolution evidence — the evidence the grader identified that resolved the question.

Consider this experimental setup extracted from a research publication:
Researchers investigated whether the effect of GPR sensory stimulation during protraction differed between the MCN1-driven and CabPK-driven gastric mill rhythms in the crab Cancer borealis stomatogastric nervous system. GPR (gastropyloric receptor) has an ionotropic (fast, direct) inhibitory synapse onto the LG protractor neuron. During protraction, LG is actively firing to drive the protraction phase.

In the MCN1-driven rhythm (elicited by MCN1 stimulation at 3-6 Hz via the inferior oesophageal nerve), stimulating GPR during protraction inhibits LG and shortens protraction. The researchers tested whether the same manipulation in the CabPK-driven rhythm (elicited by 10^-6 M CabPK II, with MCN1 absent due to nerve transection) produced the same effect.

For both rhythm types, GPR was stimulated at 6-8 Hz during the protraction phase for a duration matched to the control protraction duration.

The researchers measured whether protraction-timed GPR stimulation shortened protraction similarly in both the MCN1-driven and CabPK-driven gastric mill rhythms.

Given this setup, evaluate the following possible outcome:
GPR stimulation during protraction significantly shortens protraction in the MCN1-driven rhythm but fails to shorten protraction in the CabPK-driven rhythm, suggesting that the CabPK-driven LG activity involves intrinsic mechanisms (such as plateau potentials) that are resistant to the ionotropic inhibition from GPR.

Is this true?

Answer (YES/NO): NO